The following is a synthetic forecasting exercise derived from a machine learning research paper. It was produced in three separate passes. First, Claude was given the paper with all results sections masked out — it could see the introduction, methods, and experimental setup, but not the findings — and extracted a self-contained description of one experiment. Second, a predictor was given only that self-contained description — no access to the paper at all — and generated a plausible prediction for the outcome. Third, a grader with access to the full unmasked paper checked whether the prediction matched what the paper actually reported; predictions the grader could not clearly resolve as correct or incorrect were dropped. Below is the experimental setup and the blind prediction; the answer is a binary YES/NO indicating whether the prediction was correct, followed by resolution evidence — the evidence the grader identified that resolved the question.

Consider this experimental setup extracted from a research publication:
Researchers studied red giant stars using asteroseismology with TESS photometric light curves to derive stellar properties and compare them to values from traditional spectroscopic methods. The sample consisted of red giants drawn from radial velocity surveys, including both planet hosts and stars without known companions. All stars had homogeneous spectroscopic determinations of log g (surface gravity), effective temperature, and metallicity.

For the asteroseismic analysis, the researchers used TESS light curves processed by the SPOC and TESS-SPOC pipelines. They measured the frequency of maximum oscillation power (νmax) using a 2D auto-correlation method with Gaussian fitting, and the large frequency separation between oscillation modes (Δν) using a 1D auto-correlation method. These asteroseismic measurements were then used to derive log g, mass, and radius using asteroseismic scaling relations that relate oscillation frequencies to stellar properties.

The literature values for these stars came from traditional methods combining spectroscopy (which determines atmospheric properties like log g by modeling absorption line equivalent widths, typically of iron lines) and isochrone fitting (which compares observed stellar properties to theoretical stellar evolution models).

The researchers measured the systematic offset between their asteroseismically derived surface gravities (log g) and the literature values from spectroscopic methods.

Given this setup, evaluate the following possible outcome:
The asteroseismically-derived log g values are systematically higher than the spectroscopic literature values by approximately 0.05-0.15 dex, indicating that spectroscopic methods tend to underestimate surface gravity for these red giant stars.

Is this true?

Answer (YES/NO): NO